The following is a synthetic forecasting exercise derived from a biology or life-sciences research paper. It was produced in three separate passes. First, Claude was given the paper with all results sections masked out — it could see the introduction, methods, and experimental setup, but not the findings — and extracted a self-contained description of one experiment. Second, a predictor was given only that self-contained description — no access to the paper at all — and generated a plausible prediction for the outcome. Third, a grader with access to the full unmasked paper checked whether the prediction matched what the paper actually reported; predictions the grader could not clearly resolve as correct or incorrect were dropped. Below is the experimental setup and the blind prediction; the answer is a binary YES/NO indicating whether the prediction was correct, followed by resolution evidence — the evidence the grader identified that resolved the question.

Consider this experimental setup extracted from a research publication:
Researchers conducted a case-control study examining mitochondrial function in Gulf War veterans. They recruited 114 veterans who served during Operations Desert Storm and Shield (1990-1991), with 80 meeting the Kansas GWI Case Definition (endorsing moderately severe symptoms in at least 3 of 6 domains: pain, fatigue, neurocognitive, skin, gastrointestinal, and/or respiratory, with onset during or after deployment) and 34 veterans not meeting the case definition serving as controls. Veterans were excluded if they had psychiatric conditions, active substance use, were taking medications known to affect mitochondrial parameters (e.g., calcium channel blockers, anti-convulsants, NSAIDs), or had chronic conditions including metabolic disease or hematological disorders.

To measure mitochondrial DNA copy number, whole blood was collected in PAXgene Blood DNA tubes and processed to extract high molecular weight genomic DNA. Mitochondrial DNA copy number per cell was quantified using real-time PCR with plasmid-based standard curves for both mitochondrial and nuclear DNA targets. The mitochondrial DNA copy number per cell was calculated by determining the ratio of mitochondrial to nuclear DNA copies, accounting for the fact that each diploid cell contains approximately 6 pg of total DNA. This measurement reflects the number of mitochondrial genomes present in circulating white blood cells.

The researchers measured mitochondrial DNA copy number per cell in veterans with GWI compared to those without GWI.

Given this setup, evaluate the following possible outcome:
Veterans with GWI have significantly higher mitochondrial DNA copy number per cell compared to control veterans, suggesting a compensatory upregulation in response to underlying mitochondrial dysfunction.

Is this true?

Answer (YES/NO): NO